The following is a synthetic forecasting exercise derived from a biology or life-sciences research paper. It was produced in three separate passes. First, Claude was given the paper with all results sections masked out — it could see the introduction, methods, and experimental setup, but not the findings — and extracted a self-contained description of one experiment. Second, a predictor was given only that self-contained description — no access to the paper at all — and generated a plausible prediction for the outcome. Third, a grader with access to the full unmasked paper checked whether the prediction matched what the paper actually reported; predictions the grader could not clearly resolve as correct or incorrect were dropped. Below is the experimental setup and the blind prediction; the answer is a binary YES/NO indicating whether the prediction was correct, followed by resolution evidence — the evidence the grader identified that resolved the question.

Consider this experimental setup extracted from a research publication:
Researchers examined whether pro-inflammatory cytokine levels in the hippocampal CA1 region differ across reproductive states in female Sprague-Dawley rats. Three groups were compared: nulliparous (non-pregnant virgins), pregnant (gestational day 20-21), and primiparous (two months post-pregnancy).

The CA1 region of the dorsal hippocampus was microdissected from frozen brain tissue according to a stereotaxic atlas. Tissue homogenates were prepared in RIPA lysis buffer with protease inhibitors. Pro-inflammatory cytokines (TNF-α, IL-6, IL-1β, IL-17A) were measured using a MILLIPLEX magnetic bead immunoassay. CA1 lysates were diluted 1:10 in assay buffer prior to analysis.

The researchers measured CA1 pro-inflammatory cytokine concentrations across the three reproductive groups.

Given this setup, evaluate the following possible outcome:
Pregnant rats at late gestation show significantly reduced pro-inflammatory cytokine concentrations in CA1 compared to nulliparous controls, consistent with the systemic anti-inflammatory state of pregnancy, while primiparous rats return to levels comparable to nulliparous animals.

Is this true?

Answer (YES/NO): NO